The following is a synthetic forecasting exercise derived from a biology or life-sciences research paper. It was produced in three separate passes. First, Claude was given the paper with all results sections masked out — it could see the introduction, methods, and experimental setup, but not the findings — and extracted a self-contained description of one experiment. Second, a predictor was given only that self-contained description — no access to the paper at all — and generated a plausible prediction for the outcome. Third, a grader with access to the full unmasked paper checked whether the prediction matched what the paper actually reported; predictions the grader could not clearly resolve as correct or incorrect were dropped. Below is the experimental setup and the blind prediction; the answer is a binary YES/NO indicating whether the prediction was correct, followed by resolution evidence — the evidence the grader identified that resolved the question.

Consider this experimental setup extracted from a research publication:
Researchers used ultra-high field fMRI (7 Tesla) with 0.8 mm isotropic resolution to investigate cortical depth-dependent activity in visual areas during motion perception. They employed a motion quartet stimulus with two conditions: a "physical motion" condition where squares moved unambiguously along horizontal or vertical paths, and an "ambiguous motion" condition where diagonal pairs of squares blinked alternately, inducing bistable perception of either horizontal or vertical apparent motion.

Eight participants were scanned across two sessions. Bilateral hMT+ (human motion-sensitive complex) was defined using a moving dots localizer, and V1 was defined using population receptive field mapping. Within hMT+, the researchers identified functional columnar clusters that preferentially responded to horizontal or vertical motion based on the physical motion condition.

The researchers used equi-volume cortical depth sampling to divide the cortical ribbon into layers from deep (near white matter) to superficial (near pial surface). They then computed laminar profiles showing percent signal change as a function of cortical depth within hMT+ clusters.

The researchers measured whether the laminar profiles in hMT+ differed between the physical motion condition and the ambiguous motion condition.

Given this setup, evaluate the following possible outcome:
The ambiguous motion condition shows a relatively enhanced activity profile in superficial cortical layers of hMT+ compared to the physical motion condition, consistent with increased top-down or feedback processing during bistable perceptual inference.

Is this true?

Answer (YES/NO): NO